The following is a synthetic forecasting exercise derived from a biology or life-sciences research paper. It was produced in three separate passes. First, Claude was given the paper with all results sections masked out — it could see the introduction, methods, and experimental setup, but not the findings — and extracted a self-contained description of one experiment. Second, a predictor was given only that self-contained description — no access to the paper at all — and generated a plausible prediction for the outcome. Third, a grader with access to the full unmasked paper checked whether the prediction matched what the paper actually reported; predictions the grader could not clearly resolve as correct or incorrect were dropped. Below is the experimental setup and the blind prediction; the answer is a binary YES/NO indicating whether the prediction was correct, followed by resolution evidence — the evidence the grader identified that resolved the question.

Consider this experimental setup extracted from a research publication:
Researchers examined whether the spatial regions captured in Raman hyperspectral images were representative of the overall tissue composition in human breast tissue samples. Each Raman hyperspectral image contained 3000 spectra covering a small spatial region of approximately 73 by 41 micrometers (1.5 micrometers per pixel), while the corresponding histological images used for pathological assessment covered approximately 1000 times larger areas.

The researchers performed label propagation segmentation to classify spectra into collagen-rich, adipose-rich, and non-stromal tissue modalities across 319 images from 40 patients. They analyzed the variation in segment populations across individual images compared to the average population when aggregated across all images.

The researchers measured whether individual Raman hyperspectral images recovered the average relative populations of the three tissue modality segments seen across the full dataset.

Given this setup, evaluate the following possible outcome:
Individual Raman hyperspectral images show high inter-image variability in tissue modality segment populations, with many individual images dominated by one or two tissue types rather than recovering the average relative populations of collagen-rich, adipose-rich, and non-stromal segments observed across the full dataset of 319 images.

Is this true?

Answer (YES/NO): YES